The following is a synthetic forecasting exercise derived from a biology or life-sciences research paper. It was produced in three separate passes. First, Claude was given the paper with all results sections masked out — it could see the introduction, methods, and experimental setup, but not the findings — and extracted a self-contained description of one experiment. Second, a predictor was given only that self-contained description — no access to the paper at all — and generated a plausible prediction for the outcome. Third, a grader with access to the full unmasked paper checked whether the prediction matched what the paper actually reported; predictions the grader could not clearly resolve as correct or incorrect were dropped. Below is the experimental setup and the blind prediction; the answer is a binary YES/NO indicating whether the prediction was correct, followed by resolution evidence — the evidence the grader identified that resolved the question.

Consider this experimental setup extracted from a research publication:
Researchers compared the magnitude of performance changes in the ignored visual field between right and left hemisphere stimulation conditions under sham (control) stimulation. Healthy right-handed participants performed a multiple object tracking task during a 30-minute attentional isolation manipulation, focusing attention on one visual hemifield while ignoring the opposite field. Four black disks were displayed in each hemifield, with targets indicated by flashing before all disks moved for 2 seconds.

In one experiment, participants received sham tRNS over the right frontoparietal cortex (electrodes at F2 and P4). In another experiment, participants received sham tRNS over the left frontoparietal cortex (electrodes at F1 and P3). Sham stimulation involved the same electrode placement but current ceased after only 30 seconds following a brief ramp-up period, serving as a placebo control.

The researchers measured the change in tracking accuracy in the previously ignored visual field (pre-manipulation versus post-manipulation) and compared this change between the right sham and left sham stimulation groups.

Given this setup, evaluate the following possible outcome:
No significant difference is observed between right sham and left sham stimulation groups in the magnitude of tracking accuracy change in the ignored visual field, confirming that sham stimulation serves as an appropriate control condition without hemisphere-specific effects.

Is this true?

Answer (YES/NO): YES